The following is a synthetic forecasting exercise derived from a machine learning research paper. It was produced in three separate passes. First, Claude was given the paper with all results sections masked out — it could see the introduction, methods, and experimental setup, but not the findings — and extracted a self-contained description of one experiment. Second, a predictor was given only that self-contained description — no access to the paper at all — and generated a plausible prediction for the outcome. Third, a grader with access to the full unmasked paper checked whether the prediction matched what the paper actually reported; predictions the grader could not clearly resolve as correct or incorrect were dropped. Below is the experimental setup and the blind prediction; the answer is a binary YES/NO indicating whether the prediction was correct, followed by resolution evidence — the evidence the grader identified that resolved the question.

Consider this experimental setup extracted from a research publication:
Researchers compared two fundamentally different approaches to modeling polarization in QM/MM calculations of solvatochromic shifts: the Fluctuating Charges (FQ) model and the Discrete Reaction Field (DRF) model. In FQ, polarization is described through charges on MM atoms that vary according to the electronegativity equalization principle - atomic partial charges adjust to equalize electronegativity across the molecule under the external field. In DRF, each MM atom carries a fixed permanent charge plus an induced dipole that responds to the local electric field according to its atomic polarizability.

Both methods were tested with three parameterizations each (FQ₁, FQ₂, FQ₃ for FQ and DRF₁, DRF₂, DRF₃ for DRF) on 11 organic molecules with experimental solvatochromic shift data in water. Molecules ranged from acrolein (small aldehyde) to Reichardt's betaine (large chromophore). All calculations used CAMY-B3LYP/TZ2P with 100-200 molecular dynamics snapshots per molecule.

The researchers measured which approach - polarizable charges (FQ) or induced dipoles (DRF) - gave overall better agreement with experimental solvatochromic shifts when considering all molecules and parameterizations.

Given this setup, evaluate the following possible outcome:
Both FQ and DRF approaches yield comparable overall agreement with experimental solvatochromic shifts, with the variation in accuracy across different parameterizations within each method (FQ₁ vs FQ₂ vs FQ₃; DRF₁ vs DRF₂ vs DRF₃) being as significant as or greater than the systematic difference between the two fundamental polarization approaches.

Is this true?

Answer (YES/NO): YES